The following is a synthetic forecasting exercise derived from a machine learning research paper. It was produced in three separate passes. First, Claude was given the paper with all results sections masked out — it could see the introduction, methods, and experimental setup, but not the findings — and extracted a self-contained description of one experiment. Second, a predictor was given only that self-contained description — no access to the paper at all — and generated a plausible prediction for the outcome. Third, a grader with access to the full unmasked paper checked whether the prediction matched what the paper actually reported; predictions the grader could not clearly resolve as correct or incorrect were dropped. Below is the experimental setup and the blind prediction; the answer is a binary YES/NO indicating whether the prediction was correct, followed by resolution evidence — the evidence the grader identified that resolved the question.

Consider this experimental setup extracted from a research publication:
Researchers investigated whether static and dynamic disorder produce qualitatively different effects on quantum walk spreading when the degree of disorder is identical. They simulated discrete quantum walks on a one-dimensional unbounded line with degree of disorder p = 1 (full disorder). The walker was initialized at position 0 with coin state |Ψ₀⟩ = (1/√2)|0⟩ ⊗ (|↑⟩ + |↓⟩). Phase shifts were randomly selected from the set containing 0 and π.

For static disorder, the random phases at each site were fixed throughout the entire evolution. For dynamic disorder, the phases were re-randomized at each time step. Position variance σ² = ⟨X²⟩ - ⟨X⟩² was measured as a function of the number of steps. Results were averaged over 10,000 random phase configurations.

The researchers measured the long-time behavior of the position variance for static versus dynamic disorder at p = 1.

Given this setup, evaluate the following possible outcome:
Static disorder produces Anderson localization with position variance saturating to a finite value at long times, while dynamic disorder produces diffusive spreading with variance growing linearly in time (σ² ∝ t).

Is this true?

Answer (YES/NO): NO